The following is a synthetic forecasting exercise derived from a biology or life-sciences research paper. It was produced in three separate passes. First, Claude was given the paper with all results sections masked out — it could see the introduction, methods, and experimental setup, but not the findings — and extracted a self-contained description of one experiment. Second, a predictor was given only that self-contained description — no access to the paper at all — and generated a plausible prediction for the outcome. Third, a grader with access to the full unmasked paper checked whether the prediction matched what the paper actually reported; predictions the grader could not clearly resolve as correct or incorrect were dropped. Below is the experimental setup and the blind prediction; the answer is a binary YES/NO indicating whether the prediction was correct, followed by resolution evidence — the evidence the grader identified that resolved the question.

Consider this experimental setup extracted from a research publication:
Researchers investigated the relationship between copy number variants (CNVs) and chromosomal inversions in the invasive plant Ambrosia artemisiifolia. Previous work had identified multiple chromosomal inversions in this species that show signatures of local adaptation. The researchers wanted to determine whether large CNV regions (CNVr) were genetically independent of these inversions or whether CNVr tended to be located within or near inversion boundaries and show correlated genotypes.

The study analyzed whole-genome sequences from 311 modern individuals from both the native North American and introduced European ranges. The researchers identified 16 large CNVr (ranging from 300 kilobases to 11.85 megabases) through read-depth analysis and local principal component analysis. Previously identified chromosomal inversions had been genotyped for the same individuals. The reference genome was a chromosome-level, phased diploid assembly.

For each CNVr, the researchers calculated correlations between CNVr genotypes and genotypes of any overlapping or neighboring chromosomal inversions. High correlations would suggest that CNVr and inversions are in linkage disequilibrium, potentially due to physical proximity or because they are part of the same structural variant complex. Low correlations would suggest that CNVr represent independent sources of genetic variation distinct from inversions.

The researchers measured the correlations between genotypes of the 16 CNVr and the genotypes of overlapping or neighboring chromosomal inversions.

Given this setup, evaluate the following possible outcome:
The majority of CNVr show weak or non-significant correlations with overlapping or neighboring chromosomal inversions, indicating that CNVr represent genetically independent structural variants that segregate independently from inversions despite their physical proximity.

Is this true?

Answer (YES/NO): YES